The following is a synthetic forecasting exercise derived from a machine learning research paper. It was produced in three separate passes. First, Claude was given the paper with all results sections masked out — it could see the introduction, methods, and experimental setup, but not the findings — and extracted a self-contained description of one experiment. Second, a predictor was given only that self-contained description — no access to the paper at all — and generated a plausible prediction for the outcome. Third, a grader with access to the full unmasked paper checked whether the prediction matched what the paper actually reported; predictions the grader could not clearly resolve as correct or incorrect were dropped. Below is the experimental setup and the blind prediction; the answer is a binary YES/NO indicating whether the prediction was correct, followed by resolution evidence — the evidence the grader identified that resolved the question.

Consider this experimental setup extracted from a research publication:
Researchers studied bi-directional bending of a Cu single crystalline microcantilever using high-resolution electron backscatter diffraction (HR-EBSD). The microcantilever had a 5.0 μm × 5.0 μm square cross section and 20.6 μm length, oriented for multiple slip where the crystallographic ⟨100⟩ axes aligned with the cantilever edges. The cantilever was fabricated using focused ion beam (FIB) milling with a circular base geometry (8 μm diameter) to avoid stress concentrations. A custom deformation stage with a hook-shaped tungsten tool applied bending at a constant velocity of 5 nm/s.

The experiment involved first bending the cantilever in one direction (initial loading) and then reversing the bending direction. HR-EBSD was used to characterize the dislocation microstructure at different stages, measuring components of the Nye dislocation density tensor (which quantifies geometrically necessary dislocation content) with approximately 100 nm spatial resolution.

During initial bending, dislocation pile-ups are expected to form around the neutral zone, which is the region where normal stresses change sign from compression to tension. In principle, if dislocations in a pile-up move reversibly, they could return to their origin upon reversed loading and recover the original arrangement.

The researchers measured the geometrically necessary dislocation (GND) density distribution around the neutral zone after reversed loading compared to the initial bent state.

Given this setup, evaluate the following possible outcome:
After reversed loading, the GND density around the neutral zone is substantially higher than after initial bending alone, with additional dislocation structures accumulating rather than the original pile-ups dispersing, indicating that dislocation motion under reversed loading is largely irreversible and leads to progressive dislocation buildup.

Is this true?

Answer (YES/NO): YES